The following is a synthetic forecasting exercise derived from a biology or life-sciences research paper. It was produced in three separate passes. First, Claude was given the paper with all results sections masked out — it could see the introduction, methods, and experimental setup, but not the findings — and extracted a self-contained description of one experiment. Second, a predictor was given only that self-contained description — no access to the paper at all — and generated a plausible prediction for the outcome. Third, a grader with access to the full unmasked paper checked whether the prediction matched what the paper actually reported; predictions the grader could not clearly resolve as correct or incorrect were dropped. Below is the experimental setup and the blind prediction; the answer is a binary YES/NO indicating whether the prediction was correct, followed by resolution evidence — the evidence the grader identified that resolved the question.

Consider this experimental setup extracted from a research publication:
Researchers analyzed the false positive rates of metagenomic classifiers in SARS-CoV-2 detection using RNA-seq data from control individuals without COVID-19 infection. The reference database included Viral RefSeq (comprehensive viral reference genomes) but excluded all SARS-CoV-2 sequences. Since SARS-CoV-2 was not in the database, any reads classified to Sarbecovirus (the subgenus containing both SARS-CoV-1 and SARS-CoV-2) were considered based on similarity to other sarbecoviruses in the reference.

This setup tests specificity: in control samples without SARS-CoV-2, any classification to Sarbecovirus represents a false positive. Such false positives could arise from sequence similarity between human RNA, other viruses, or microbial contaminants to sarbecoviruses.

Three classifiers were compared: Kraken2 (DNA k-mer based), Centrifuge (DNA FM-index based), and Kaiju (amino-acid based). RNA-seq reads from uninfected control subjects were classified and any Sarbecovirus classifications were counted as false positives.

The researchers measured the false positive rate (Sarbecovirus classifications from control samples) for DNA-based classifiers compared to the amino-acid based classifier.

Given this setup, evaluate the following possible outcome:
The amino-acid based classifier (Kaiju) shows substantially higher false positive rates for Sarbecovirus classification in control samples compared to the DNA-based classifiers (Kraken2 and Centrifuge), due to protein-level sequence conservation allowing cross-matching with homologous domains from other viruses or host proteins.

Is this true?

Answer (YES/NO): NO